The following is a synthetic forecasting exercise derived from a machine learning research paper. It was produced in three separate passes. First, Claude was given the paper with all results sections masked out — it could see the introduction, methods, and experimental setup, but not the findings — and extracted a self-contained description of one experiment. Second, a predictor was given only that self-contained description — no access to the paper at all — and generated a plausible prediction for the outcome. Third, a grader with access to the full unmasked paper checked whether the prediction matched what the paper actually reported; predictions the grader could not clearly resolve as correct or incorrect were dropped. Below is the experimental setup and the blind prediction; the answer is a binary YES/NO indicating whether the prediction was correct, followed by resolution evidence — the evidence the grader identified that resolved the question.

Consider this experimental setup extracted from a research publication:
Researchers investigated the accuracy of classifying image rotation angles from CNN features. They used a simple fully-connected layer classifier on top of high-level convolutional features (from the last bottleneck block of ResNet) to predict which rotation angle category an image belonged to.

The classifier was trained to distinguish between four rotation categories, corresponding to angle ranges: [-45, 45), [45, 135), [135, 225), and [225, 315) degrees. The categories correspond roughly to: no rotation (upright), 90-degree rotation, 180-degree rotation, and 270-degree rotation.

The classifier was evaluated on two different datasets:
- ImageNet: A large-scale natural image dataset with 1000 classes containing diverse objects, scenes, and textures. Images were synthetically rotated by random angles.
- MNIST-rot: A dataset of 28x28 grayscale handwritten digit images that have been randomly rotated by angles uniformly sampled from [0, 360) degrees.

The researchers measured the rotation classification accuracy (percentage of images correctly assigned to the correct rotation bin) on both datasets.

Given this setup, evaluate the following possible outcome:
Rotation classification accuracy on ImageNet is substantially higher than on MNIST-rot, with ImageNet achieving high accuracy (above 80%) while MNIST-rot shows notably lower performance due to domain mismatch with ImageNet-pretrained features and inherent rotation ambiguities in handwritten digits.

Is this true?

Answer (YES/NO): NO